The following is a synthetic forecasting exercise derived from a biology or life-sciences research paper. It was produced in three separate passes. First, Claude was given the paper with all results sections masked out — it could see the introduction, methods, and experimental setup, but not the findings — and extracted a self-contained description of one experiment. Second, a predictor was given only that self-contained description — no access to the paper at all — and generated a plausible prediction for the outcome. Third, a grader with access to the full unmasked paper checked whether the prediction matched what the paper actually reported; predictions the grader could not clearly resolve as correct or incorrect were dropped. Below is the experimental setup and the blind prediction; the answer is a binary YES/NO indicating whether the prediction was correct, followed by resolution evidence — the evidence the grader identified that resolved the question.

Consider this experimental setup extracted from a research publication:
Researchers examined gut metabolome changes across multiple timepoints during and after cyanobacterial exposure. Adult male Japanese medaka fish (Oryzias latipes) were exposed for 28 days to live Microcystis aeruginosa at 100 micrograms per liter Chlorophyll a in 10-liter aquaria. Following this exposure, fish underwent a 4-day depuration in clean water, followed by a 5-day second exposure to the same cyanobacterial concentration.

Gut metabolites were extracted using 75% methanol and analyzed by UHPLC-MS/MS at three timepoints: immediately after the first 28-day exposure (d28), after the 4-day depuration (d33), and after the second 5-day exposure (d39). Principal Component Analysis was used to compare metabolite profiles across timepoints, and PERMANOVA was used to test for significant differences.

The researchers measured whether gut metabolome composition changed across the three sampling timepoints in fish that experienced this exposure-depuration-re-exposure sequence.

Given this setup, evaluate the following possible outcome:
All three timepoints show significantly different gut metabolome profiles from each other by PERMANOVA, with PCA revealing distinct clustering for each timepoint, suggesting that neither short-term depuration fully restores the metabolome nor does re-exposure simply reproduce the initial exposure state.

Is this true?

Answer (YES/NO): YES